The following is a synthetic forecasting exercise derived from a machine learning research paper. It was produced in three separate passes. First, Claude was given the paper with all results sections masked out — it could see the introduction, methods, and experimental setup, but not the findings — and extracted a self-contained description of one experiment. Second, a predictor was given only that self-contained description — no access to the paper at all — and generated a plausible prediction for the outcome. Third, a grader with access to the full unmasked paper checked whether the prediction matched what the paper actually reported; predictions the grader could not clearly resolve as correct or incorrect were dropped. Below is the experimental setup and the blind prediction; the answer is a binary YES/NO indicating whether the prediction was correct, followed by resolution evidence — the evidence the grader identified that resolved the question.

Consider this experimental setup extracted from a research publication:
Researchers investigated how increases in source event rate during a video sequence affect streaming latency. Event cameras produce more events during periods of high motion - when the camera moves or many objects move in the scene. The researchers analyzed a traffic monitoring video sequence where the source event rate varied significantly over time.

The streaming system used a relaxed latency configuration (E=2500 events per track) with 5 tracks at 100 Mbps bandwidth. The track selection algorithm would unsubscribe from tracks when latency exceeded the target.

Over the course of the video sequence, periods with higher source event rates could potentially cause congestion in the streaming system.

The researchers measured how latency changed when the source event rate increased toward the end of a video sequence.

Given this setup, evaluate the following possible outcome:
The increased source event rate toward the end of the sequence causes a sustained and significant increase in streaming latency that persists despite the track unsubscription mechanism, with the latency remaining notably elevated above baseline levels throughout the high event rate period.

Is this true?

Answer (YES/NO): NO